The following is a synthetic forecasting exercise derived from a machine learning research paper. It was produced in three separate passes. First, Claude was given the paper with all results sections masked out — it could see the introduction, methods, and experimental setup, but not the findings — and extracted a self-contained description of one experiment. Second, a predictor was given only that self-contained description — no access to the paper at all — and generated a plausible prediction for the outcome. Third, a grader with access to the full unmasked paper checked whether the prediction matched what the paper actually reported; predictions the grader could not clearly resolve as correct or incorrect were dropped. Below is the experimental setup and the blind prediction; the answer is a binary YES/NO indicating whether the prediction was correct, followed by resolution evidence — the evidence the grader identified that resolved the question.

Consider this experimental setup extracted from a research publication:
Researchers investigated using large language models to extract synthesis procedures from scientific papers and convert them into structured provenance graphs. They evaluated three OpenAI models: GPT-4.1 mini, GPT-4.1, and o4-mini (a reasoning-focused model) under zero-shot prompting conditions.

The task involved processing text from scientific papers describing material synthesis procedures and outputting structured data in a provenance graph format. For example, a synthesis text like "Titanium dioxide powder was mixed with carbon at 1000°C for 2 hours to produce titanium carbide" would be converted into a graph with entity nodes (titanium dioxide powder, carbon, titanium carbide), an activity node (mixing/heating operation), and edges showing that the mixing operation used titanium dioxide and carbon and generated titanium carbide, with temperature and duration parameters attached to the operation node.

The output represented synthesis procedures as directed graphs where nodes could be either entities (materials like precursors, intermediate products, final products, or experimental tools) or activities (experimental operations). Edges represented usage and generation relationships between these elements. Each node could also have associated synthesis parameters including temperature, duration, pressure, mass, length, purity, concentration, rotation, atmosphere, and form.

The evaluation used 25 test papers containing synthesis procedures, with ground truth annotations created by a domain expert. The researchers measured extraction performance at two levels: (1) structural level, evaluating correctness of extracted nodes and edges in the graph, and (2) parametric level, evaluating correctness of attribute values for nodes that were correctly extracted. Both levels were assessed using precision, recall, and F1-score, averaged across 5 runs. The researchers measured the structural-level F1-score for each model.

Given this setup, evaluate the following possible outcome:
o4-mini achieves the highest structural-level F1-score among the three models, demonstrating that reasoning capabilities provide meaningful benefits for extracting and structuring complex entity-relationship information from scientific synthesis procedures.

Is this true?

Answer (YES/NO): YES